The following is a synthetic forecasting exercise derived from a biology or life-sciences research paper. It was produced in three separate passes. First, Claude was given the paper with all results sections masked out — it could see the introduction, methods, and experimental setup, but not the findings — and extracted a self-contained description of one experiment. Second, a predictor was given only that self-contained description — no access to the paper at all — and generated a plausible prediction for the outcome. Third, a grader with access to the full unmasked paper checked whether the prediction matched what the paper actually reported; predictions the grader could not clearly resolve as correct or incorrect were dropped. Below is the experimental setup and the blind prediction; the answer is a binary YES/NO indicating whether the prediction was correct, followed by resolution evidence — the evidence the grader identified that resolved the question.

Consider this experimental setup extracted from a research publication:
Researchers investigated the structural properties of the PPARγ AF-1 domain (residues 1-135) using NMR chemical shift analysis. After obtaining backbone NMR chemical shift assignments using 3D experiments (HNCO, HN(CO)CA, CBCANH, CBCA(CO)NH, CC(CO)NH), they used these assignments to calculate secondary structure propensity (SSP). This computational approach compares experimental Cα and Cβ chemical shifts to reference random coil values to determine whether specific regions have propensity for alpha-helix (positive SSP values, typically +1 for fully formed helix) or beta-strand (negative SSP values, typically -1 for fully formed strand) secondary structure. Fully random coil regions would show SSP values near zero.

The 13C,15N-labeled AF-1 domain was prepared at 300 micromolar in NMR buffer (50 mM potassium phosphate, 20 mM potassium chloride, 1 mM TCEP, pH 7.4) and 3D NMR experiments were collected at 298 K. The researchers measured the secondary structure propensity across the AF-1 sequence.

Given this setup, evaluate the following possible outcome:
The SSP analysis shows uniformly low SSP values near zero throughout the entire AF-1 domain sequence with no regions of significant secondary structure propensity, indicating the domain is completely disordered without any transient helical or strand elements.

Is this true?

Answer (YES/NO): NO